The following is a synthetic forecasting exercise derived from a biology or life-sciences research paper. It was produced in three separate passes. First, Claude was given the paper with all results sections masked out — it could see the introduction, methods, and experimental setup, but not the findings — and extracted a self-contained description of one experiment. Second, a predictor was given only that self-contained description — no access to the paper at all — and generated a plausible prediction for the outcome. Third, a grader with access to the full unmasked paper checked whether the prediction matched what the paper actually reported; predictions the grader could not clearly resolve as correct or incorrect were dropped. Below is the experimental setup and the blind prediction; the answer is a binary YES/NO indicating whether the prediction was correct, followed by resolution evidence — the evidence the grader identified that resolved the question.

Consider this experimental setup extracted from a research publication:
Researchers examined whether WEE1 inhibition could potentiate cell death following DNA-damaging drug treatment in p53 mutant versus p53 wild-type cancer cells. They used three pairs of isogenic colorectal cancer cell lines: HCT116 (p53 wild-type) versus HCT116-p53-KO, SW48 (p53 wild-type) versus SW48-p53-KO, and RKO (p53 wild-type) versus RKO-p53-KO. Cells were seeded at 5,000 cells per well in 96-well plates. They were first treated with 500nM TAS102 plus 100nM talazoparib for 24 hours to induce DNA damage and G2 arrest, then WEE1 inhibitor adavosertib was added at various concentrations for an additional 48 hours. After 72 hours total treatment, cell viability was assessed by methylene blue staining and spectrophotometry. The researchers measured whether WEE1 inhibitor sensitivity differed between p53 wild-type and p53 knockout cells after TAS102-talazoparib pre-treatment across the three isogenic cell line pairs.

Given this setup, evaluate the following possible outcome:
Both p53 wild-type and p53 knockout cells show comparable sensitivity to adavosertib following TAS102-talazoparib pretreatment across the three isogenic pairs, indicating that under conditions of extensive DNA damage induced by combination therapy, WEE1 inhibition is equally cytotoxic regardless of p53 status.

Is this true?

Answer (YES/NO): NO